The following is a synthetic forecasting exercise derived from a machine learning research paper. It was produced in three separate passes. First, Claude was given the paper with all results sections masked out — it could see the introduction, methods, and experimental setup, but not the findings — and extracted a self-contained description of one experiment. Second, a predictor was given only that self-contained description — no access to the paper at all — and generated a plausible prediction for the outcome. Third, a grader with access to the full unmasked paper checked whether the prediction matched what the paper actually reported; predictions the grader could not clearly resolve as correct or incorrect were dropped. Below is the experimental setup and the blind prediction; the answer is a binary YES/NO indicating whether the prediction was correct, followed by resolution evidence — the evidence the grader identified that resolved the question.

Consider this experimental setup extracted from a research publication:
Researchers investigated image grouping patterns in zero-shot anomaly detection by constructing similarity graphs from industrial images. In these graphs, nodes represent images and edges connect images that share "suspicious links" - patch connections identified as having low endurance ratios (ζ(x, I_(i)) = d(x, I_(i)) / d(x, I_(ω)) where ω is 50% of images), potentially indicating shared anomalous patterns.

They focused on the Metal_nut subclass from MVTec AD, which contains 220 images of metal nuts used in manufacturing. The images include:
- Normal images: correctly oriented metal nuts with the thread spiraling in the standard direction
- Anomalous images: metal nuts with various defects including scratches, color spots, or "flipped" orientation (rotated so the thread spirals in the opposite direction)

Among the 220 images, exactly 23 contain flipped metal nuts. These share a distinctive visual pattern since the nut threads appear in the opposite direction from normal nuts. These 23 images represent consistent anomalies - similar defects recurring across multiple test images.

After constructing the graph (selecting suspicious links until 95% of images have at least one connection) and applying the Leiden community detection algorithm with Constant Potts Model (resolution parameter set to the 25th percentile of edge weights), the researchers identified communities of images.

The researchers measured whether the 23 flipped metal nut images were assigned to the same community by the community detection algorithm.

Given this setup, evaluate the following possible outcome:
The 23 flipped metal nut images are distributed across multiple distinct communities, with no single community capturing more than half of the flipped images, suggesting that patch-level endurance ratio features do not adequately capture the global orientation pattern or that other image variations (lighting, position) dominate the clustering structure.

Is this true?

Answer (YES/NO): NO